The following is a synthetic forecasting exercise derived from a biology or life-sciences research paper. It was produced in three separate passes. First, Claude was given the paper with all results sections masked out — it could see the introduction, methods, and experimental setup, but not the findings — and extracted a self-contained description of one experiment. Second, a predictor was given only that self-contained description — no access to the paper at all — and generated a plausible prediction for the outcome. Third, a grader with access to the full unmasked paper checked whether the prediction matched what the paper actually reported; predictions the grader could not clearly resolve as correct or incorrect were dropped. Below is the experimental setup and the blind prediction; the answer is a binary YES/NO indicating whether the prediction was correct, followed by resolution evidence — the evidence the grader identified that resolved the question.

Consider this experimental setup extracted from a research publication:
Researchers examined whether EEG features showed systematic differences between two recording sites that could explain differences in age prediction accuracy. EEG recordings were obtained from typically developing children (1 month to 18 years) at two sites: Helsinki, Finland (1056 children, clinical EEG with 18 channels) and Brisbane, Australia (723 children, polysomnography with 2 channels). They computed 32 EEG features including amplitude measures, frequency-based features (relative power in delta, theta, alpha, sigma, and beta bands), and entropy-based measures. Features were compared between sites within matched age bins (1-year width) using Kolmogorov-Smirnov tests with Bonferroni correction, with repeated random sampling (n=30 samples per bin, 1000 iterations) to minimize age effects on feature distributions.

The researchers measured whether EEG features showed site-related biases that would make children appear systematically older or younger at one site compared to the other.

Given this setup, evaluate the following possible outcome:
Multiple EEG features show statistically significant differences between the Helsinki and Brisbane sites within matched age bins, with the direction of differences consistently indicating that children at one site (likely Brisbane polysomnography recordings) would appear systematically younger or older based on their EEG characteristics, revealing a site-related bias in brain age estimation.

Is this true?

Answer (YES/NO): NO